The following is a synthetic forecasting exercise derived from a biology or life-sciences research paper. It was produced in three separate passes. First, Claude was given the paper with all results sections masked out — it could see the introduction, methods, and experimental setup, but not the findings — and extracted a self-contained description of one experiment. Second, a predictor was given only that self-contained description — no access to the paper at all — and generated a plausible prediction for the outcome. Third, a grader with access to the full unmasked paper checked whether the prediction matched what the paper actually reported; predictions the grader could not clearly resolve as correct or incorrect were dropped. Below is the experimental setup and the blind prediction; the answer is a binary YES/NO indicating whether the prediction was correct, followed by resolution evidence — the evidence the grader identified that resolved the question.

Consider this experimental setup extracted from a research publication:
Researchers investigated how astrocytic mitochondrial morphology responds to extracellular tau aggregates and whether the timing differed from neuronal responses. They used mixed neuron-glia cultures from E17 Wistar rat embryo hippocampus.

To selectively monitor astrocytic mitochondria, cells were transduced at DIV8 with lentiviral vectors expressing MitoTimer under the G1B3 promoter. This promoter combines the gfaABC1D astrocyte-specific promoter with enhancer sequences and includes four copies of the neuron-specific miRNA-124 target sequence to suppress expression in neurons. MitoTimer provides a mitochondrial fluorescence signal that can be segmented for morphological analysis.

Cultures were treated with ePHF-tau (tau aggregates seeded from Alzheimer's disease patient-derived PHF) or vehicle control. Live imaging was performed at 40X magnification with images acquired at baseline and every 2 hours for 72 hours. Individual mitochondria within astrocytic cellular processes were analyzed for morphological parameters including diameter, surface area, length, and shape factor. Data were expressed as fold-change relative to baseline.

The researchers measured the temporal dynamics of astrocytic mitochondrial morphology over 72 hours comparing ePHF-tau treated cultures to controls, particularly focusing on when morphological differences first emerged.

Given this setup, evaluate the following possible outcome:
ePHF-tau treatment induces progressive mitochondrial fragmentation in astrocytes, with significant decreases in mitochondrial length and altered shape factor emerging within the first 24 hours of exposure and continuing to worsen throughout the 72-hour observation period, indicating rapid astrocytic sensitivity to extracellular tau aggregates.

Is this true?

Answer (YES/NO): NO